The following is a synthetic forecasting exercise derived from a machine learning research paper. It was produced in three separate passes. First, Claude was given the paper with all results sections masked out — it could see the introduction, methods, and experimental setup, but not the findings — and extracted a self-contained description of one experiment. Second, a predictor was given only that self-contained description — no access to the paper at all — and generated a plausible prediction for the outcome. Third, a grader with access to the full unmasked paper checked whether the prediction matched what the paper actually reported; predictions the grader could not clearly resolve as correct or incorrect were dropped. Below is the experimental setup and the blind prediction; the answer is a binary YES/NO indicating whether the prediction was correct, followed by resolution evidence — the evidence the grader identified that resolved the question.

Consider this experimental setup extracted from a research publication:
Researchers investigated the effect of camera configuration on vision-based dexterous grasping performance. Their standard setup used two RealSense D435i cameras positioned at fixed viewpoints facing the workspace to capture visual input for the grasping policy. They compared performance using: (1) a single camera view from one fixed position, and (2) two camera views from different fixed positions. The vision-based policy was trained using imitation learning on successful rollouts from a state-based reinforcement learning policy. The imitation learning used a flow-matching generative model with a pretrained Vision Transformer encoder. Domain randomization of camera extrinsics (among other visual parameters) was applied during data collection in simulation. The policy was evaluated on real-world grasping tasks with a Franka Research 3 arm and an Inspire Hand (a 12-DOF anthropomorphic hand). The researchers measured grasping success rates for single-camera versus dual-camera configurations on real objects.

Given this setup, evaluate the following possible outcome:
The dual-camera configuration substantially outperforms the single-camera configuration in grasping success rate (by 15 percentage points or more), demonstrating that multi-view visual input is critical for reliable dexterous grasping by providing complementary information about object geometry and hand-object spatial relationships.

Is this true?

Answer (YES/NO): YES